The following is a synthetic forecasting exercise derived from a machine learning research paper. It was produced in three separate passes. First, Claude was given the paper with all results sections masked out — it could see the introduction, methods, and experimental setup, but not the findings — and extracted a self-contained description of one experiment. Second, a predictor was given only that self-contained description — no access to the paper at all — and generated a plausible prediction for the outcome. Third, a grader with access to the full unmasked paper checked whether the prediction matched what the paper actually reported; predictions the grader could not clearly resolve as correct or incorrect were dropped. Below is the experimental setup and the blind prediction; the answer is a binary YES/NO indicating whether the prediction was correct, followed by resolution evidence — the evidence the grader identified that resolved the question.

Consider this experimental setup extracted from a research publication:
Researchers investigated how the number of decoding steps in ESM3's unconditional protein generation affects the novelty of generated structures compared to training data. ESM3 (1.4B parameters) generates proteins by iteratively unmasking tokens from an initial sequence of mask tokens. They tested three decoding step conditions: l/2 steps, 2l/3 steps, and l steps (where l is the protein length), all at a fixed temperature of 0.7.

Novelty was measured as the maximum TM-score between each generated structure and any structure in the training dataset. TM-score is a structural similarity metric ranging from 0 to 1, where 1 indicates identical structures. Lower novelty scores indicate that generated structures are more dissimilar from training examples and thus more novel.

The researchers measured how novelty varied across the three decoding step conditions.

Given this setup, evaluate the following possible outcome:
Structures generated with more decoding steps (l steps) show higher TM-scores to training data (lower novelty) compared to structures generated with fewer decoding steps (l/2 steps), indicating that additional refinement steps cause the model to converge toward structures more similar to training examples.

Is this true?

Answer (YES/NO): NO